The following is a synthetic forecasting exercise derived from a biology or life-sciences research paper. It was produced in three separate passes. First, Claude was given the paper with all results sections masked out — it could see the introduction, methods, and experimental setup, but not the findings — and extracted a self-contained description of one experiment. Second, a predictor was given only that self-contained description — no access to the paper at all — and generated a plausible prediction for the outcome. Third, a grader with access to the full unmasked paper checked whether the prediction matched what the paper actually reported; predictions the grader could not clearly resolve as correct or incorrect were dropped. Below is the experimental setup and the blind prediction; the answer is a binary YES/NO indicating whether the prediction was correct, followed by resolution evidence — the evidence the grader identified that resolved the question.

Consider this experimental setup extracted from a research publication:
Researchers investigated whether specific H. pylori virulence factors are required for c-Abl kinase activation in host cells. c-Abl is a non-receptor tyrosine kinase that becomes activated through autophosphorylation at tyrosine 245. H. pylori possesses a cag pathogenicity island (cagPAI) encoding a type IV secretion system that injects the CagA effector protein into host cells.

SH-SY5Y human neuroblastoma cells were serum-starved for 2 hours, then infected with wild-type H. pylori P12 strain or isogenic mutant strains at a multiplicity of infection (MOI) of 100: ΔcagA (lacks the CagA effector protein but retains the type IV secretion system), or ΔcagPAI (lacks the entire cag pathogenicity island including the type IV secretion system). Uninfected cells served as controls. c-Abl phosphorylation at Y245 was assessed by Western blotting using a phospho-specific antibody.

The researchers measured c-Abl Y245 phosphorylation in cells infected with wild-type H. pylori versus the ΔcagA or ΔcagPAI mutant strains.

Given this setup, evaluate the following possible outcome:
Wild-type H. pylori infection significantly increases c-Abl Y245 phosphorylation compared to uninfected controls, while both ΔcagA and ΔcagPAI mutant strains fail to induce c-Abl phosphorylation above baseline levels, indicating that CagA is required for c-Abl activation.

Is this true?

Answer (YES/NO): NO